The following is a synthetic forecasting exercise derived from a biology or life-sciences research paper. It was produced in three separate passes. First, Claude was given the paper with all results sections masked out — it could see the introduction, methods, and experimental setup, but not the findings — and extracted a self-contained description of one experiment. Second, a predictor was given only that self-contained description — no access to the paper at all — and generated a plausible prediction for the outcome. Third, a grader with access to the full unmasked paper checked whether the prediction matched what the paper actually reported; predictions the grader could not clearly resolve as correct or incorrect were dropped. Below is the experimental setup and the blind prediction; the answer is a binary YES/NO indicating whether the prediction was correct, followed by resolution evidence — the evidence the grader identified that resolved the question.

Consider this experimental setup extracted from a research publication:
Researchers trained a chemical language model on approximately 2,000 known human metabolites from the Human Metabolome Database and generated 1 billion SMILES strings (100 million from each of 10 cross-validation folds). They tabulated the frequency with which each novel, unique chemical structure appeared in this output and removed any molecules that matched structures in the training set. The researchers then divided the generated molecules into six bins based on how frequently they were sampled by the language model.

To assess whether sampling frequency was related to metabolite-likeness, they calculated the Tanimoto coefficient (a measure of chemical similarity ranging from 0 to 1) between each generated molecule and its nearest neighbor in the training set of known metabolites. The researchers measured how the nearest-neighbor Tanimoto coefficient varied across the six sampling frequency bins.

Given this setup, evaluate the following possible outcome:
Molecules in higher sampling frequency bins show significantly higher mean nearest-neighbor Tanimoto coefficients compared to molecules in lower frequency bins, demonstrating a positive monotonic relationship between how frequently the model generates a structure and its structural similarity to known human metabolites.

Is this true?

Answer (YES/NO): YES